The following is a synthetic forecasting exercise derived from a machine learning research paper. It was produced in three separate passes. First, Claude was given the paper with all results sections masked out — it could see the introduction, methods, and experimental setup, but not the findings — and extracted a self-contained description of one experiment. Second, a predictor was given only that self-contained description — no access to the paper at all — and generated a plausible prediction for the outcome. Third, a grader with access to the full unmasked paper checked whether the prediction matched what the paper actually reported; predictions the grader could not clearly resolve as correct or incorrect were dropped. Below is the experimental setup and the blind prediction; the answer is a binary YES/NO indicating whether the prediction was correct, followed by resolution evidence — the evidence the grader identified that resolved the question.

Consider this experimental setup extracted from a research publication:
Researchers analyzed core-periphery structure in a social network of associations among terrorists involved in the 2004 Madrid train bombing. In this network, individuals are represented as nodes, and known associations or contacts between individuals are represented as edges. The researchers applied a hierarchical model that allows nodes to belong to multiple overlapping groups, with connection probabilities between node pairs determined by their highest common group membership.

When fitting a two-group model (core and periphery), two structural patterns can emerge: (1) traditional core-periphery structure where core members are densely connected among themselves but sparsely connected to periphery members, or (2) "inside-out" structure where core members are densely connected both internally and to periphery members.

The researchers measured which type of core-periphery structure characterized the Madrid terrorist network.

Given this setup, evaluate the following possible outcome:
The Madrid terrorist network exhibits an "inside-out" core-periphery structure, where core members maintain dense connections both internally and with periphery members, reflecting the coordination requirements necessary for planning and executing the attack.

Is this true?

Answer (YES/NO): NO